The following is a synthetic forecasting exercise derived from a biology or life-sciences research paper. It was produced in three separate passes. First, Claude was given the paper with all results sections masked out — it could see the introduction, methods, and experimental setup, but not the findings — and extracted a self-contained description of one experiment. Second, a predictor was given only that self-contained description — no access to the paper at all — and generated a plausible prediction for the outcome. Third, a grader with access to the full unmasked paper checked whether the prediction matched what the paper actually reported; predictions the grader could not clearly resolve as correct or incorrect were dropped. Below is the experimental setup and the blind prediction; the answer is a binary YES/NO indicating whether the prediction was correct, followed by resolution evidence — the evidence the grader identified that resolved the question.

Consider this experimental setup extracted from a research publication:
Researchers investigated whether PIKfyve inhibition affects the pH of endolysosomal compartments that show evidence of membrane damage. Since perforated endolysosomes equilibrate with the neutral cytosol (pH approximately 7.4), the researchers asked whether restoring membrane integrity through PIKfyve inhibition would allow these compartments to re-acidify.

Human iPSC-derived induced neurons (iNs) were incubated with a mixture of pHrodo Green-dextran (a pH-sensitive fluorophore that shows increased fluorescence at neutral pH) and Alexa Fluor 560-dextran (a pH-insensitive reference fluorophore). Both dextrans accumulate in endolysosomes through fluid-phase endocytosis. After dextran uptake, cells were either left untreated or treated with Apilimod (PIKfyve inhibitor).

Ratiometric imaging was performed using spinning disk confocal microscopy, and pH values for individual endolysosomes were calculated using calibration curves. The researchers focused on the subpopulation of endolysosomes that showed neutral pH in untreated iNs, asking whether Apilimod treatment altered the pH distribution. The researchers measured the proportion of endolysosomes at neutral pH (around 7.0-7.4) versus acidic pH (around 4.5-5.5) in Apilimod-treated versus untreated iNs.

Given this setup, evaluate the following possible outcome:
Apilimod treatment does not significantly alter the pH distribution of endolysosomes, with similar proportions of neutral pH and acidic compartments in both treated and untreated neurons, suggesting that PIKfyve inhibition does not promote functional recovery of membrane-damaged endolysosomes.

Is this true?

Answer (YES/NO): NO